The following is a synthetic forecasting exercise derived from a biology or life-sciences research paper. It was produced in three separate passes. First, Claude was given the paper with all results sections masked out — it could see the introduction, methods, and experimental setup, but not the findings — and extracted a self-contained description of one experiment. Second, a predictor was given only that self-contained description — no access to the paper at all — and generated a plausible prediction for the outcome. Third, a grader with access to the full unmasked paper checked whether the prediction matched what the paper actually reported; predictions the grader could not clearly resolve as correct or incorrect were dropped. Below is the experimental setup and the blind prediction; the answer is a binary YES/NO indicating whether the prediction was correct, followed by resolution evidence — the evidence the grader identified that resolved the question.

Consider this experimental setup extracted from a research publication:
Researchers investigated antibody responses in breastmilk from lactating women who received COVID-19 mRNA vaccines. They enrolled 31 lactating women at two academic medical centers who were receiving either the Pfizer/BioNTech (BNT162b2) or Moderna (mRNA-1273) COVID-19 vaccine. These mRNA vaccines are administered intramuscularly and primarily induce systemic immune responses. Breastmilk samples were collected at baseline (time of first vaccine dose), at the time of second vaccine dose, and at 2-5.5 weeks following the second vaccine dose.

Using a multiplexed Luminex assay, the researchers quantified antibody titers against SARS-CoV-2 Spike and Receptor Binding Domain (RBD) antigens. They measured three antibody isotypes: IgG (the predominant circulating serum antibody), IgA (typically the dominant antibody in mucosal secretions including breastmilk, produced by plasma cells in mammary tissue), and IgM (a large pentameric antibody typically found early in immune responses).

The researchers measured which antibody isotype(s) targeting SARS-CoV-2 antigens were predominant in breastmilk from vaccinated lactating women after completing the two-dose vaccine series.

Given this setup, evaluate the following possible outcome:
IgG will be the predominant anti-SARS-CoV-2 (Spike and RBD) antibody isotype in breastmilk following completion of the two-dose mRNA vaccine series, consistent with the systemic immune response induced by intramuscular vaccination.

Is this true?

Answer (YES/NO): YES